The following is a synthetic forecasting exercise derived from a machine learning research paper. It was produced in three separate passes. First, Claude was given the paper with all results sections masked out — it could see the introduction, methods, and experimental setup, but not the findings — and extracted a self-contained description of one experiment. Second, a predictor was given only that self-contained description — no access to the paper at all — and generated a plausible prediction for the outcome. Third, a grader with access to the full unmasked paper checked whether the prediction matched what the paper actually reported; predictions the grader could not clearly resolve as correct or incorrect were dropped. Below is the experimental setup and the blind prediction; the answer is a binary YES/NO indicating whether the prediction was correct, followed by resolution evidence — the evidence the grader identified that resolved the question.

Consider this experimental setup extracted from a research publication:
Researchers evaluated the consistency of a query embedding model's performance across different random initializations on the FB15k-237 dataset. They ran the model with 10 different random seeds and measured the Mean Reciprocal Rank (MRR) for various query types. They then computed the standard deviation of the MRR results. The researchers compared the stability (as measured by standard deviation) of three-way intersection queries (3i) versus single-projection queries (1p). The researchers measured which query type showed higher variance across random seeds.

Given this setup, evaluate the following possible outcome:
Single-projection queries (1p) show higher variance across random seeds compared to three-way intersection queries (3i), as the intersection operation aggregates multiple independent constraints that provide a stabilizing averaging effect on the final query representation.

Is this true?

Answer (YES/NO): NO